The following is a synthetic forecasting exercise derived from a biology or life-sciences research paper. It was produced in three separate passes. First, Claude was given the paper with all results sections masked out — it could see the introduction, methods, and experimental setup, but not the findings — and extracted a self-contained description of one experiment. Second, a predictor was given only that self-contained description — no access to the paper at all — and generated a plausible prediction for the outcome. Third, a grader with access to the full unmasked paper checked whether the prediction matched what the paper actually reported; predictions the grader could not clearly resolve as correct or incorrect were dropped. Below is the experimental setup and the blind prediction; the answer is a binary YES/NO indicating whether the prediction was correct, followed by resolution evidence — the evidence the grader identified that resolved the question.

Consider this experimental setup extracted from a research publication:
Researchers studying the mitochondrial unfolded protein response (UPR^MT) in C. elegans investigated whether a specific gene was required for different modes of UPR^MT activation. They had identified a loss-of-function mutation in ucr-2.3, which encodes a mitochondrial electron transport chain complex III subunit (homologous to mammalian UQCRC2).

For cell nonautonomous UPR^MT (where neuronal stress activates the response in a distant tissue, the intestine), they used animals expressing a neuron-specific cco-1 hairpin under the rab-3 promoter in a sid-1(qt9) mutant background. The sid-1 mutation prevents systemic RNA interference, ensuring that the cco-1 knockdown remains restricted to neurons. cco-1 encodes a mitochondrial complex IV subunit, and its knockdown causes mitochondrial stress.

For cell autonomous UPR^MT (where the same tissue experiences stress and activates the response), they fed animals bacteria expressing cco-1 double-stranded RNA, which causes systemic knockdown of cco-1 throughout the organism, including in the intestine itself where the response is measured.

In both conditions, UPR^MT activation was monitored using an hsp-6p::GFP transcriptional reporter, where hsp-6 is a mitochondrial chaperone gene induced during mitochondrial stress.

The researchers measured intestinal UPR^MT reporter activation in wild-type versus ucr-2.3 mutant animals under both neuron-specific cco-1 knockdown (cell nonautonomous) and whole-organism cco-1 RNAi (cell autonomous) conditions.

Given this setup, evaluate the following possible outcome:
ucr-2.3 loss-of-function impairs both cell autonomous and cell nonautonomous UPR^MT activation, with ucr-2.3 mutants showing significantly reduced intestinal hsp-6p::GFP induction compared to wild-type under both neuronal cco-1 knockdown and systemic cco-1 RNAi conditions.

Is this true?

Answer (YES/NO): NO